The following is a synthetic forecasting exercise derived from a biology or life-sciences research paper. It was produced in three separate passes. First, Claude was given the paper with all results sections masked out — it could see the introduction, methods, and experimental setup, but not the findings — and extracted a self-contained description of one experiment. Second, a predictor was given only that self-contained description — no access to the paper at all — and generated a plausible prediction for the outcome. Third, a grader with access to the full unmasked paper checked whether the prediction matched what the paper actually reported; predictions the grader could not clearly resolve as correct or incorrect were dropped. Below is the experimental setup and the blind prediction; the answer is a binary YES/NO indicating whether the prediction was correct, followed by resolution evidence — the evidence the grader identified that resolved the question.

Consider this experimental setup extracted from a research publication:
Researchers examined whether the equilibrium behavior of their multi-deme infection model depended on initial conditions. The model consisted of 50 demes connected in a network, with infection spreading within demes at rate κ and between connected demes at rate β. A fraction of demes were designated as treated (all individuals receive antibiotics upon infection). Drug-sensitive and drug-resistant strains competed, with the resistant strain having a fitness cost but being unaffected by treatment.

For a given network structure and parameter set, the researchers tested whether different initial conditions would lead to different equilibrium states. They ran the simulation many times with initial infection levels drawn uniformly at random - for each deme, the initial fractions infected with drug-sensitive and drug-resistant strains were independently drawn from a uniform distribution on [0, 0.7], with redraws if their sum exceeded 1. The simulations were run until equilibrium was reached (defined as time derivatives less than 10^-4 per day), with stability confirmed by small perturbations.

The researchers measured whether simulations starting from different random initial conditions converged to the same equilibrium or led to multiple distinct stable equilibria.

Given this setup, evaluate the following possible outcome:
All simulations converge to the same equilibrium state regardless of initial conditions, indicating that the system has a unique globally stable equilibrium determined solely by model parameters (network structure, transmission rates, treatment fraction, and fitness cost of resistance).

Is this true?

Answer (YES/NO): YES